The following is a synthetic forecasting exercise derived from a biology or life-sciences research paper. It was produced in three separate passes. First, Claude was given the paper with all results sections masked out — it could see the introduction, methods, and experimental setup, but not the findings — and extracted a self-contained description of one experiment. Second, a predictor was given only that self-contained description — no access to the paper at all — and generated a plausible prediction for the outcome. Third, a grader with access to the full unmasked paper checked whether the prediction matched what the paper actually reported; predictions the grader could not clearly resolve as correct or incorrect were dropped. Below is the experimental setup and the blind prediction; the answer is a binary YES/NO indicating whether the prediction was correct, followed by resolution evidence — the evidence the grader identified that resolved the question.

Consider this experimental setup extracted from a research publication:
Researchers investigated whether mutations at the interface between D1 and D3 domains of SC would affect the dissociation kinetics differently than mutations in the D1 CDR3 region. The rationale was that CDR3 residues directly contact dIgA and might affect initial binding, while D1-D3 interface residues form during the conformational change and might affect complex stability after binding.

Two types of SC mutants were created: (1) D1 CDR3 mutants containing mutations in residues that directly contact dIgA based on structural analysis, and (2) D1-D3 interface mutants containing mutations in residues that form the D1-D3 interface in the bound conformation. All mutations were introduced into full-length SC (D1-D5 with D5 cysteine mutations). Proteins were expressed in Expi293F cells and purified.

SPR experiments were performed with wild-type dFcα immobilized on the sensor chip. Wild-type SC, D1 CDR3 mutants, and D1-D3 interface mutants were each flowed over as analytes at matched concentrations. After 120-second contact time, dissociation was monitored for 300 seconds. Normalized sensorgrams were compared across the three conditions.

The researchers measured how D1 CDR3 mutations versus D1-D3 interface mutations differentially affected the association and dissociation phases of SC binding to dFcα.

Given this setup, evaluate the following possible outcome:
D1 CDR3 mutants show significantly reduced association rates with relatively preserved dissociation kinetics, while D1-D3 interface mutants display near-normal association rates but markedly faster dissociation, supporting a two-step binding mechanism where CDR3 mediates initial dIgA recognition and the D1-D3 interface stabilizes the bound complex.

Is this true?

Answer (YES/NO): NO